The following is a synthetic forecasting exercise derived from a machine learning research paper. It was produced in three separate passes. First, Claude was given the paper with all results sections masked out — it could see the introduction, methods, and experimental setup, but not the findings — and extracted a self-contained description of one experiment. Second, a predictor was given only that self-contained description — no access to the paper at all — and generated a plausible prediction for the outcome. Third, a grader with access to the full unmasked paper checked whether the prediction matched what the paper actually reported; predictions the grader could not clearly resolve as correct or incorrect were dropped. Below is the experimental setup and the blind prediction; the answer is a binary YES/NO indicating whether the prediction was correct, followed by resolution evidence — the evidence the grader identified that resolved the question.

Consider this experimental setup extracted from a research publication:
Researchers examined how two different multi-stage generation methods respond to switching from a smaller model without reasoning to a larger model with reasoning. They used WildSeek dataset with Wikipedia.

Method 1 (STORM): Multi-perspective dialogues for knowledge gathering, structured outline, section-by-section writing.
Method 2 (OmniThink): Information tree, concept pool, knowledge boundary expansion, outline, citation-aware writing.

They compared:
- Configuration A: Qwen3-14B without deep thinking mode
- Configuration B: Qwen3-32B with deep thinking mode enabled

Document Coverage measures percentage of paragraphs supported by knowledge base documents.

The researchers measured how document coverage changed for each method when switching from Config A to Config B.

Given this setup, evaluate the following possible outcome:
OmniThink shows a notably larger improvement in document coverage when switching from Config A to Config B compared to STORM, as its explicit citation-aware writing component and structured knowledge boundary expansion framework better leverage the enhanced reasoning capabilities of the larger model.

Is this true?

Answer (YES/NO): NO